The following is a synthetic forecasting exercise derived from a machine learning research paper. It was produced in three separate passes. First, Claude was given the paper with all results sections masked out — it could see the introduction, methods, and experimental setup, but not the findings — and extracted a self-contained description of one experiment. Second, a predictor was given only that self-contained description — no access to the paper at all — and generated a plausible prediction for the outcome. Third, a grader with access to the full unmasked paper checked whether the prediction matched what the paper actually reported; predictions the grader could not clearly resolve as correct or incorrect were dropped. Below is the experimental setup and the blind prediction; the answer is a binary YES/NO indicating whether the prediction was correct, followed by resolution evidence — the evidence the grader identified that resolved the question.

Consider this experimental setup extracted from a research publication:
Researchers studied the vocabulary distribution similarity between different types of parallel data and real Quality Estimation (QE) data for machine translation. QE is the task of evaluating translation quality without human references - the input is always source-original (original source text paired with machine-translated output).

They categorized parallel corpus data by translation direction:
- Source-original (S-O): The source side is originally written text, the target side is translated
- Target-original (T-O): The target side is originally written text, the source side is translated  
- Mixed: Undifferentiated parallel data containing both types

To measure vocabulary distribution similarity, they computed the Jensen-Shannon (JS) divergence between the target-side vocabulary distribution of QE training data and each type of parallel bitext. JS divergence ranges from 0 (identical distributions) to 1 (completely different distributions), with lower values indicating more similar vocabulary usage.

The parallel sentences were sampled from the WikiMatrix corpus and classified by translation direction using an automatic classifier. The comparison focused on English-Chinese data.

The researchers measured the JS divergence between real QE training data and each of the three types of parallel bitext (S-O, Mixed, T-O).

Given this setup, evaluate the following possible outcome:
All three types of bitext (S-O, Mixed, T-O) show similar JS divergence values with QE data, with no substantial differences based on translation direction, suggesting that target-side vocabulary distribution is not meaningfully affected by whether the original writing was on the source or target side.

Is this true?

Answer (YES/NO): NO